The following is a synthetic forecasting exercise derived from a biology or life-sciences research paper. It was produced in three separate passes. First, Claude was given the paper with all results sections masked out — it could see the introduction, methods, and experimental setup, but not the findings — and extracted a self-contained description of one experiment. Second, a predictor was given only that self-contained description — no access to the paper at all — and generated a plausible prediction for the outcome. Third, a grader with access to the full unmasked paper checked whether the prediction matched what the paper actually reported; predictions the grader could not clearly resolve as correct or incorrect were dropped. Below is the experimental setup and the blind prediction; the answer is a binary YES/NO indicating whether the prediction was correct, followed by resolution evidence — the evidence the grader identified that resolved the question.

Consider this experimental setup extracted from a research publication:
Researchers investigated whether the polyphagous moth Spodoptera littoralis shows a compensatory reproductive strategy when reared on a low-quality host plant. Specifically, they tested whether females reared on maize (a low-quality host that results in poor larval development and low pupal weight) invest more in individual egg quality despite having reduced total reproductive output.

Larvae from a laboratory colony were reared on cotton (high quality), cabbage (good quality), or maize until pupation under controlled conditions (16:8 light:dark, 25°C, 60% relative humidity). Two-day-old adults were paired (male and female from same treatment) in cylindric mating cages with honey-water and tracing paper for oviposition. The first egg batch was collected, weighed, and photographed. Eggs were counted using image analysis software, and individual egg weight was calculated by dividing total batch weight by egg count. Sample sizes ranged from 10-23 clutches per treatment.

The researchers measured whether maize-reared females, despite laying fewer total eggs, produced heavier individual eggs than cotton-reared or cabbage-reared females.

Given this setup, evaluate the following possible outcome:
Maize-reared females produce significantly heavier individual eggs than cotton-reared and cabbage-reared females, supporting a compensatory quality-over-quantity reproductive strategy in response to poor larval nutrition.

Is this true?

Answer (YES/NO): NO